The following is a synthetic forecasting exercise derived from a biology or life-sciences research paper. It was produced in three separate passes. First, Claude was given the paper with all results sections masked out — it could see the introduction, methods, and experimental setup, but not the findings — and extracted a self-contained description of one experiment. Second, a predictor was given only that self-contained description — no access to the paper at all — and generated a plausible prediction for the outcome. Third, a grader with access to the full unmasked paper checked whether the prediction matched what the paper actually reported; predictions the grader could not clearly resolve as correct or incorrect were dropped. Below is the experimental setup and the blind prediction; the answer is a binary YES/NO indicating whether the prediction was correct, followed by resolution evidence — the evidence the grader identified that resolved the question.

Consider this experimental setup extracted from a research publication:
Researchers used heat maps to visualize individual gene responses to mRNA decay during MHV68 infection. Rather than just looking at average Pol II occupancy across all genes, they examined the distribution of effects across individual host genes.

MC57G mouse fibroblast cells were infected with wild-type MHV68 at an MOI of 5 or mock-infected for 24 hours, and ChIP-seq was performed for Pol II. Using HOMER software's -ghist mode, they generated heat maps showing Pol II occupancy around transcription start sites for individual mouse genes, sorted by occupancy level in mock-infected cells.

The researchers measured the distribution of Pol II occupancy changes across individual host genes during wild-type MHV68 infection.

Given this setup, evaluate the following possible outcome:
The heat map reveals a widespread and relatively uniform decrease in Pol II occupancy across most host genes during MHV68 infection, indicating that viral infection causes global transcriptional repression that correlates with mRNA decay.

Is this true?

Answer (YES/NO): YES